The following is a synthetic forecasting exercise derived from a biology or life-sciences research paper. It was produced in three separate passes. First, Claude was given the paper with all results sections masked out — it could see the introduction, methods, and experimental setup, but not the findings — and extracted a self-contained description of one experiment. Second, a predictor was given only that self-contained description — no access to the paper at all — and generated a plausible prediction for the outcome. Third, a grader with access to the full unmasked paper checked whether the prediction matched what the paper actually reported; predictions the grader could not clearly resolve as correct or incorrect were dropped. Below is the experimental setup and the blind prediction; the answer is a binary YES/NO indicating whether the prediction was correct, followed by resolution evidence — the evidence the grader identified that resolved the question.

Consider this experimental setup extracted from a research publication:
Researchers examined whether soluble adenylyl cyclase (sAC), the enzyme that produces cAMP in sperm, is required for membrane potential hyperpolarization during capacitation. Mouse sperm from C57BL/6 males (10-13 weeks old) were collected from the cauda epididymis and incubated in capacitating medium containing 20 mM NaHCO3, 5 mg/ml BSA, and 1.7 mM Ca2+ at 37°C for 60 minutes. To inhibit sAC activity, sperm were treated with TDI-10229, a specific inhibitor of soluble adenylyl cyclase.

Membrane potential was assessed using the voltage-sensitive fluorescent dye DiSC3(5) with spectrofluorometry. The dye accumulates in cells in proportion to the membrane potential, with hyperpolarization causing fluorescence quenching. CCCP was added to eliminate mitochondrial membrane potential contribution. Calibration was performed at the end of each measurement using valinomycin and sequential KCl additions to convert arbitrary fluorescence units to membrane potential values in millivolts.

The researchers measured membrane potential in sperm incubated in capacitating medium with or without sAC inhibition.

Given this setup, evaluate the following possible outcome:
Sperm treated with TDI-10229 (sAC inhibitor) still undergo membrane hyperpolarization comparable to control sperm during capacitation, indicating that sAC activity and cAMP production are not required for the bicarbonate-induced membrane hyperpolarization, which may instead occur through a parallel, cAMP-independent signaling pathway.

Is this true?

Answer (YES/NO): NO